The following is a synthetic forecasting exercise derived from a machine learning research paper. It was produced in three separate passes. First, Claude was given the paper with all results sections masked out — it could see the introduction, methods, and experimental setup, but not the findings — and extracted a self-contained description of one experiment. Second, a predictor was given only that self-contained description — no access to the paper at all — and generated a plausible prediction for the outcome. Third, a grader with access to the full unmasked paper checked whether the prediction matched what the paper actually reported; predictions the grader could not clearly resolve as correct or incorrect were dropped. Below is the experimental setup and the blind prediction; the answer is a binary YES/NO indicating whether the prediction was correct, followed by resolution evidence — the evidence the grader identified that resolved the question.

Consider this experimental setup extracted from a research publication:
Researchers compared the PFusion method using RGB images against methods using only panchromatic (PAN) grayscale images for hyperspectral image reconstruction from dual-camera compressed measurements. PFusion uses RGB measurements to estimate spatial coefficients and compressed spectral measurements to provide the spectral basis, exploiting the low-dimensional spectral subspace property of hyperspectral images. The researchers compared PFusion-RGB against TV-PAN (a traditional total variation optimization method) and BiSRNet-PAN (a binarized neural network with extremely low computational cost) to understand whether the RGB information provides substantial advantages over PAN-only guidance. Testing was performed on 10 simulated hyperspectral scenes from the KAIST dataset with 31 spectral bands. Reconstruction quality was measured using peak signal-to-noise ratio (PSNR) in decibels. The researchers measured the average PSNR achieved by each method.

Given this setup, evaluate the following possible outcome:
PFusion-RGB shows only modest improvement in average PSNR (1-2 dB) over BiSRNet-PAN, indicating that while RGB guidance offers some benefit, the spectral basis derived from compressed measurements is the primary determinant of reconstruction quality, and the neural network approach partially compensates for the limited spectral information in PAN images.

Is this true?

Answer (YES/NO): NO